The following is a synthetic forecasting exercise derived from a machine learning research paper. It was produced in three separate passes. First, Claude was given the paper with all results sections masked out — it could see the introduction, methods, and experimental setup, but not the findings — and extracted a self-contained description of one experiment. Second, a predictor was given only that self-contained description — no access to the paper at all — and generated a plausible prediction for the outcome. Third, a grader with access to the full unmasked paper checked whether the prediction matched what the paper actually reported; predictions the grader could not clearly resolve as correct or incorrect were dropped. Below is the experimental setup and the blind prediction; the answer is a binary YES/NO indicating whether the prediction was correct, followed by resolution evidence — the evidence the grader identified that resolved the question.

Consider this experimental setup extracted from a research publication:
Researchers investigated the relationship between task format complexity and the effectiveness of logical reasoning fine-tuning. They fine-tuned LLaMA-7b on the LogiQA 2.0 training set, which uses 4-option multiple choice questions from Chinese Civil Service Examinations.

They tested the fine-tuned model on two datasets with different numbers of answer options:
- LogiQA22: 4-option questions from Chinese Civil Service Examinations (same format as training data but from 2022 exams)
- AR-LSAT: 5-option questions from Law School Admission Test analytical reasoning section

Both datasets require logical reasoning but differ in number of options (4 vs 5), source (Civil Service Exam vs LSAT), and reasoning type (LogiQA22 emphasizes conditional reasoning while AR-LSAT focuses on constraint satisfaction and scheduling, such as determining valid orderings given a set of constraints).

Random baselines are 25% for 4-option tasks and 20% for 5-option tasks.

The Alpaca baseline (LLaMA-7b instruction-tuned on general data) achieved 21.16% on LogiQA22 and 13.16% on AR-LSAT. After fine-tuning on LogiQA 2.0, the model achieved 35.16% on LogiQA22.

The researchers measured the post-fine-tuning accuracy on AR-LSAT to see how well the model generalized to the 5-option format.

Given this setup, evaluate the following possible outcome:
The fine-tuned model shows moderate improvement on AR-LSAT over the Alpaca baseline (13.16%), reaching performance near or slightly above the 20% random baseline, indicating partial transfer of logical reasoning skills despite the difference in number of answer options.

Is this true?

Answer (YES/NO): YES